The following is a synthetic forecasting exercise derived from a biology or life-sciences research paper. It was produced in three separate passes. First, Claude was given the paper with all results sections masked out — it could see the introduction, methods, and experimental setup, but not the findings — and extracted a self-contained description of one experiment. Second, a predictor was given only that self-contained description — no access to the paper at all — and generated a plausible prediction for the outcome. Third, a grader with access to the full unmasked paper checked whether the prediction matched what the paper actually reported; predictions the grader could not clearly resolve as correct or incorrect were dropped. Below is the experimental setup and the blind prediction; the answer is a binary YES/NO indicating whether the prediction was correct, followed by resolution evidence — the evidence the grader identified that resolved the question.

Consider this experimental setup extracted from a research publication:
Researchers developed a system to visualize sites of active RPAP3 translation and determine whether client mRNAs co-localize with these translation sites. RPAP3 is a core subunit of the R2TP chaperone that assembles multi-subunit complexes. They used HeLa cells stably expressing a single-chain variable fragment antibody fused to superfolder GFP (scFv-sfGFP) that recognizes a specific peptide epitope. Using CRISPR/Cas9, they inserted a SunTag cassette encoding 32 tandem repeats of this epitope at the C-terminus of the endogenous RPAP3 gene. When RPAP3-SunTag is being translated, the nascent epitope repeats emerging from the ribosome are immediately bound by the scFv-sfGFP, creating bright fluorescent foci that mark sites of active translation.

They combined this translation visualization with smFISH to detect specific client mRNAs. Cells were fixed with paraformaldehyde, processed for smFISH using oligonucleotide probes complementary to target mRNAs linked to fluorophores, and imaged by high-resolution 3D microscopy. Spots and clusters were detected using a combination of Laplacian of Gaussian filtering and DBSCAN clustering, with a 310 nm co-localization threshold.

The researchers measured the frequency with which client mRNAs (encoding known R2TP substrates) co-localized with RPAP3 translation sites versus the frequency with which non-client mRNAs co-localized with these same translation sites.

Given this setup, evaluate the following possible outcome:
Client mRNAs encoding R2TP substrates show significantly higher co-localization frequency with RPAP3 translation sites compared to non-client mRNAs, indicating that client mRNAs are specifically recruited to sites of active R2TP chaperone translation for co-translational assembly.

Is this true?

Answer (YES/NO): YES